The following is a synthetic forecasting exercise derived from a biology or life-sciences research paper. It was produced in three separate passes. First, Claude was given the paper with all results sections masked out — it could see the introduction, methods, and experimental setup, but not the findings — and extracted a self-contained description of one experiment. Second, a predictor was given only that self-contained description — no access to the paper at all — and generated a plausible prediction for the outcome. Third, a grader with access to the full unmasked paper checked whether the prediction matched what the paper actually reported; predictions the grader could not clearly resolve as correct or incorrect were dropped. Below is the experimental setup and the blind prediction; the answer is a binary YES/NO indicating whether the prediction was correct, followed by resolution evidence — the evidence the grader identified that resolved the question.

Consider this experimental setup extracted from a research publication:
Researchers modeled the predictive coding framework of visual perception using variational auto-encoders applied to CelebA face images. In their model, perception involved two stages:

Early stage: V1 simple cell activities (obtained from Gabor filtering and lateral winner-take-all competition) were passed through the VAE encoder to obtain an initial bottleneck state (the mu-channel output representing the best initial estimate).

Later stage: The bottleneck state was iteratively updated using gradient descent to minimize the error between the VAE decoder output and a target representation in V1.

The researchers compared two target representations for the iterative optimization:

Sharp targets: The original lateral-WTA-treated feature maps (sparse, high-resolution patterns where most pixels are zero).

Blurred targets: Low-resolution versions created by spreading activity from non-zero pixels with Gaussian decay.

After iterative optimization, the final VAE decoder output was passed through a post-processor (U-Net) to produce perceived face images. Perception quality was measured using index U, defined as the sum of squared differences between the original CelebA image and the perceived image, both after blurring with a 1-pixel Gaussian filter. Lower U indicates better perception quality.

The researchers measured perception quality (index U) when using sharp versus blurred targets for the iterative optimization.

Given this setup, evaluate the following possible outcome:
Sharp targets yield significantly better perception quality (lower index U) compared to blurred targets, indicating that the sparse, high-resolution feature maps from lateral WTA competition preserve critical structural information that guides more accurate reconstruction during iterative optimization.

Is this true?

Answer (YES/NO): NO